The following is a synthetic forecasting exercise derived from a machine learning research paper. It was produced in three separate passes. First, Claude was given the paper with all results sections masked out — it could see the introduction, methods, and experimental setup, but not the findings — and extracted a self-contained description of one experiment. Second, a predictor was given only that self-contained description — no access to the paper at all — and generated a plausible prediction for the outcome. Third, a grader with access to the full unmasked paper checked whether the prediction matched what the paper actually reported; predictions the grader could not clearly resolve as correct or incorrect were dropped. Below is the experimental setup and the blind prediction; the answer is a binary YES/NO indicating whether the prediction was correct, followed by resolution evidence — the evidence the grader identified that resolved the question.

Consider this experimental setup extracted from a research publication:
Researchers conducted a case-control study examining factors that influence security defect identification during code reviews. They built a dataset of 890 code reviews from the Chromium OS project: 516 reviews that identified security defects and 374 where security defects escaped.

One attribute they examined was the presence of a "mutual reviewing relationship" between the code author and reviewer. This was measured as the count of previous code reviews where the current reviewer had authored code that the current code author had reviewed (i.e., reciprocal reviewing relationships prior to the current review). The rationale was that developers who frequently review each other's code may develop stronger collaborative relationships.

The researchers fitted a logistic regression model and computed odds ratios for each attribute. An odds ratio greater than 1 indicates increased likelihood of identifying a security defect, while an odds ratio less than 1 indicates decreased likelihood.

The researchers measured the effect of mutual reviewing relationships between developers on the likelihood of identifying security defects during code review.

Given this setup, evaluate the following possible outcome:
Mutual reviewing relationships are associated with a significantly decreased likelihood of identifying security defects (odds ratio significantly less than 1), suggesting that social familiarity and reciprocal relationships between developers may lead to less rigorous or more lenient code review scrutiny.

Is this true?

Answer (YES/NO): NO